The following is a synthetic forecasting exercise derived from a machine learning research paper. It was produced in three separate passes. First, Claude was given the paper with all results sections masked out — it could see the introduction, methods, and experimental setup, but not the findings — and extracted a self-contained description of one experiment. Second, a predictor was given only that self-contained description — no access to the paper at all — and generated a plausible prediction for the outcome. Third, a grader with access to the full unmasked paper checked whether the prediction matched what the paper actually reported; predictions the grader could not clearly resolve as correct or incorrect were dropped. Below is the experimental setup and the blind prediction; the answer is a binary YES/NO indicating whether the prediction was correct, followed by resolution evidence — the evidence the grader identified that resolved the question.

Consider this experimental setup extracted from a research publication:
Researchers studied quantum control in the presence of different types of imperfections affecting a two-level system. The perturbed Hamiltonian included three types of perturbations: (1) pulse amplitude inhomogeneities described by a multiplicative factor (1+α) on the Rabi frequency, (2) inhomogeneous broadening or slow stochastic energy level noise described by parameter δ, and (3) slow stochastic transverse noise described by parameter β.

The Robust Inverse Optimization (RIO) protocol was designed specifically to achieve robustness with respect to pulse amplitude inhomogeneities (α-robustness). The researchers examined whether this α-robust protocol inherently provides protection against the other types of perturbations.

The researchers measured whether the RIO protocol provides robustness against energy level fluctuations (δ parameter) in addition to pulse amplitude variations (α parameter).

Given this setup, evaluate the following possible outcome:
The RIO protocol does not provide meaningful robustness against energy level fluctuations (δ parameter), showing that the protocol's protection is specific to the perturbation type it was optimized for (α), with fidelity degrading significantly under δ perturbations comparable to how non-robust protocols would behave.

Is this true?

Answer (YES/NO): YES